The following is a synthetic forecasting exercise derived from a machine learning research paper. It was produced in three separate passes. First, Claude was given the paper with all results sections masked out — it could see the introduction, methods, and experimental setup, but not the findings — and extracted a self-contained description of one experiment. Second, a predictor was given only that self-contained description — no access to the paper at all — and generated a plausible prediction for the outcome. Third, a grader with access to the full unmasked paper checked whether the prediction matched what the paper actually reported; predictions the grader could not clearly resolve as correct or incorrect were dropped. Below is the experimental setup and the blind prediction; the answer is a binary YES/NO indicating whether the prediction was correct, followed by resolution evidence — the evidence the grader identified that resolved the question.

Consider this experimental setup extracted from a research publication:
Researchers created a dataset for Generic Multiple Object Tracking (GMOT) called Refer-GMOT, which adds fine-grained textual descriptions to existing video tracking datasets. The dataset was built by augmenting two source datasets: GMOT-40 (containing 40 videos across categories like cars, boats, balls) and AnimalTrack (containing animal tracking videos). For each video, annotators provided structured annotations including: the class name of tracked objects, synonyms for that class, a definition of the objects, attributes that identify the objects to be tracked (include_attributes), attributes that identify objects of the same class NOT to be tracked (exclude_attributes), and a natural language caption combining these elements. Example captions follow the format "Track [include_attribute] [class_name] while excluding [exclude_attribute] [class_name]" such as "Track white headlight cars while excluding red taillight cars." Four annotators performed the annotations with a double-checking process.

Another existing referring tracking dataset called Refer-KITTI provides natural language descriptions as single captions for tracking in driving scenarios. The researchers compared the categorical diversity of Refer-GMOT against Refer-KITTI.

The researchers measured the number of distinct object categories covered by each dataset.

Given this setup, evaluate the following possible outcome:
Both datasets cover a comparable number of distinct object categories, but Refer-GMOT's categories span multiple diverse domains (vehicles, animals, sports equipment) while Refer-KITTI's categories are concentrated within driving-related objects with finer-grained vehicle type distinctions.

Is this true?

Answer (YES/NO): NO